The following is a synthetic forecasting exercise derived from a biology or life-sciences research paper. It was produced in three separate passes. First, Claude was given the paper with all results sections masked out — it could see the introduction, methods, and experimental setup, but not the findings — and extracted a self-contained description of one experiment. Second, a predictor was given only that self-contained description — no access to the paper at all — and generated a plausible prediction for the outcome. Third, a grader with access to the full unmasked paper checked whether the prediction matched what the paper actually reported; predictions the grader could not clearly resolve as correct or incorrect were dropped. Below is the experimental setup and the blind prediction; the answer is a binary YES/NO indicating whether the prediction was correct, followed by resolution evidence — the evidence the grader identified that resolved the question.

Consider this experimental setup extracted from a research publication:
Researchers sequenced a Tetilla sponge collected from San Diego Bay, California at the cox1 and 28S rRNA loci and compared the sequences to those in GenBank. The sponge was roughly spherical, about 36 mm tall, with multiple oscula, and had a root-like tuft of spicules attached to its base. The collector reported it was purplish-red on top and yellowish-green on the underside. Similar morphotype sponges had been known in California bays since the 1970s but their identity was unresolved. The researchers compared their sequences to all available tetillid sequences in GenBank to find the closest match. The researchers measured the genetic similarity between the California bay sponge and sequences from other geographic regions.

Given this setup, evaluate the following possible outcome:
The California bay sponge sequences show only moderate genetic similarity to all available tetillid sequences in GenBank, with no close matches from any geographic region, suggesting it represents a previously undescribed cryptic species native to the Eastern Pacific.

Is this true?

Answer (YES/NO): NO